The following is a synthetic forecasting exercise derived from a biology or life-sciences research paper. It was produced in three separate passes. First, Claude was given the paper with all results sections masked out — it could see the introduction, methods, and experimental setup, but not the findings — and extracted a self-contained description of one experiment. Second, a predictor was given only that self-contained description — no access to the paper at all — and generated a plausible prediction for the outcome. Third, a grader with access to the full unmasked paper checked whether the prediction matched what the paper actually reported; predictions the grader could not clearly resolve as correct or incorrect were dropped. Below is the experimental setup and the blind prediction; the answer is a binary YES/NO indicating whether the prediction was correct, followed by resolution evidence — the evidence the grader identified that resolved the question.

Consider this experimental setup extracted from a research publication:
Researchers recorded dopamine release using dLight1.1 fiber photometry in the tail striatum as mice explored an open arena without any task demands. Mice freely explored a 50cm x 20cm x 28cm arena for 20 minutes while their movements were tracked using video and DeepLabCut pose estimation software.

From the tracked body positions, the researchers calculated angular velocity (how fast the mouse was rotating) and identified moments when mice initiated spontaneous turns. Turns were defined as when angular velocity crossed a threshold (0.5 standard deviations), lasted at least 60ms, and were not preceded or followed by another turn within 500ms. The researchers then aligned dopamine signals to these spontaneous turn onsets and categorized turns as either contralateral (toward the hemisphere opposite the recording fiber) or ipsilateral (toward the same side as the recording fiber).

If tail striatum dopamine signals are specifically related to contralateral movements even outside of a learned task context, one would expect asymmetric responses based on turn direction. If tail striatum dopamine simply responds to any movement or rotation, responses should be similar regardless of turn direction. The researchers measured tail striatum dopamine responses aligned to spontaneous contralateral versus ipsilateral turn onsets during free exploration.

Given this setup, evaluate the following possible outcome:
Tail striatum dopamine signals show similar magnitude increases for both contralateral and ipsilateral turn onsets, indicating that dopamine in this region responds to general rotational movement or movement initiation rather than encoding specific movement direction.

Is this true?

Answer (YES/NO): NO